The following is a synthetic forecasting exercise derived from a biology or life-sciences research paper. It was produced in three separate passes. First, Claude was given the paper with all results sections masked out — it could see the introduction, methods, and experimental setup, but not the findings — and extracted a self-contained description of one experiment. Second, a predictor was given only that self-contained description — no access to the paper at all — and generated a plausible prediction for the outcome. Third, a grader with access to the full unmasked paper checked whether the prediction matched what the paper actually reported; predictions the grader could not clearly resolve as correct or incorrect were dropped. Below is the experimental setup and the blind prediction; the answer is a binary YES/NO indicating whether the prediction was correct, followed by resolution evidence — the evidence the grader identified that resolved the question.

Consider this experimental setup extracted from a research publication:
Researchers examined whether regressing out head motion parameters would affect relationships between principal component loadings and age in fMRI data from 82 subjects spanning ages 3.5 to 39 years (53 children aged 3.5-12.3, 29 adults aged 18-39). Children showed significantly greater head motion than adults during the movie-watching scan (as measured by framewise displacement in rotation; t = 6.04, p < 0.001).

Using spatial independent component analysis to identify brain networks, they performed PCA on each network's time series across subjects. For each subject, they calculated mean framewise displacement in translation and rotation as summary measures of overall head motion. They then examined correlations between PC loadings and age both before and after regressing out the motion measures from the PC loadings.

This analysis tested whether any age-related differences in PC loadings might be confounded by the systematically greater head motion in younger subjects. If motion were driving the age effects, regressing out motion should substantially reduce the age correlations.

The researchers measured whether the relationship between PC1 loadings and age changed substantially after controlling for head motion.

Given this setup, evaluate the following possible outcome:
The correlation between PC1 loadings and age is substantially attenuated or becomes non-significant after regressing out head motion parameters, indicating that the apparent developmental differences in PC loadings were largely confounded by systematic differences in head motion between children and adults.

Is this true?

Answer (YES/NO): NO